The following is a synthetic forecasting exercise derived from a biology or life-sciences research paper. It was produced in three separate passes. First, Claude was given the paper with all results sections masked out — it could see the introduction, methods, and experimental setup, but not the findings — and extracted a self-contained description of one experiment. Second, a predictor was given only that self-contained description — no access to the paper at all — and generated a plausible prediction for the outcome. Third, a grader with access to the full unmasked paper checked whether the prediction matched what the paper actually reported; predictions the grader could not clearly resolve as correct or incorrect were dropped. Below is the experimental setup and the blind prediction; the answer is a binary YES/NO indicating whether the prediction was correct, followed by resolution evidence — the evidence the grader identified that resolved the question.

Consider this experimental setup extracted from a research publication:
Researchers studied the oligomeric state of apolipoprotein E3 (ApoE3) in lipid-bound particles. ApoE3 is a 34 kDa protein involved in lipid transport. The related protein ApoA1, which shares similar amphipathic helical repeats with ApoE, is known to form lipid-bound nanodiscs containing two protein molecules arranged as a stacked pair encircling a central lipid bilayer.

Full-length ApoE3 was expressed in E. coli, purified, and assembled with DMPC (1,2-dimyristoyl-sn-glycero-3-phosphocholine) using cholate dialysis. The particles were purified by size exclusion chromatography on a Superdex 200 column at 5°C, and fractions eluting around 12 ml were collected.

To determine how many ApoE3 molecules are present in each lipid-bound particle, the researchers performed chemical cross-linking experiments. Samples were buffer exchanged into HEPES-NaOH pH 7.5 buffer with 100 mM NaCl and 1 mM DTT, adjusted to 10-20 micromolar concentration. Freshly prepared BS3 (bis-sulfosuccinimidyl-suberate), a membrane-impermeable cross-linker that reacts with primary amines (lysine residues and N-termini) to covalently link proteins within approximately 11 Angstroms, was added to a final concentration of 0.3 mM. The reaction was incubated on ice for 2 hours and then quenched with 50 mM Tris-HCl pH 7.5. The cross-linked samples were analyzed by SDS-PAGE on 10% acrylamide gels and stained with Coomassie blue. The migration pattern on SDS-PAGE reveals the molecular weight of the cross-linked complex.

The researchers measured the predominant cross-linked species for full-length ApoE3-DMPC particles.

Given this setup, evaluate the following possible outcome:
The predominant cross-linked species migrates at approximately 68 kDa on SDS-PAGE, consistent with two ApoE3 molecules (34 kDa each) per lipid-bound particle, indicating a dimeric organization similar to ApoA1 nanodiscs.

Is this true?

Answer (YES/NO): YES